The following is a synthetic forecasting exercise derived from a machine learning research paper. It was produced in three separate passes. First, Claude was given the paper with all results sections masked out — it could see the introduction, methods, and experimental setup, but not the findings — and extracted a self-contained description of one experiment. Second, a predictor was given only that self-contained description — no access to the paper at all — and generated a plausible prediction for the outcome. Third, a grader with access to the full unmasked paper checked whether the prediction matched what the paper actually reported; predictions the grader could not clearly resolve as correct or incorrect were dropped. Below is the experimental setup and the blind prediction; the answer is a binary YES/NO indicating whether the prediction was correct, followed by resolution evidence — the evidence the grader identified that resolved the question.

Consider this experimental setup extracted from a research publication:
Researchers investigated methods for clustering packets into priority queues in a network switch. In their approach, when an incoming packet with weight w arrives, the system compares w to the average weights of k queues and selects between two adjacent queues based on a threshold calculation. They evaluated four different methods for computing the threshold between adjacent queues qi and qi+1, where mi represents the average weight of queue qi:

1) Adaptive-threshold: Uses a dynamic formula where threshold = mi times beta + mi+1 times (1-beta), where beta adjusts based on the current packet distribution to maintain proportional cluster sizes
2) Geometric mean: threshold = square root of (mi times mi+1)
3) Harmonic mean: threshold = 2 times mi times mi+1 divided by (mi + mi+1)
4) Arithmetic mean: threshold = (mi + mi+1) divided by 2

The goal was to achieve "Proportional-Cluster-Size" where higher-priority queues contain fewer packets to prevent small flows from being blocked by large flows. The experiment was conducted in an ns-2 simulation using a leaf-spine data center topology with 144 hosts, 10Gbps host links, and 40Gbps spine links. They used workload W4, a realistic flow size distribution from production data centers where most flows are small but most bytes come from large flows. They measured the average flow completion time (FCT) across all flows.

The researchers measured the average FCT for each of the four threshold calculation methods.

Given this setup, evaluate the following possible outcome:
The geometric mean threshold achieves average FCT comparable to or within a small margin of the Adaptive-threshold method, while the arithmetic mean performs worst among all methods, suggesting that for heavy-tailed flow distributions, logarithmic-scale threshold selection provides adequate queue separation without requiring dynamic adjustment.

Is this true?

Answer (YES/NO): NO